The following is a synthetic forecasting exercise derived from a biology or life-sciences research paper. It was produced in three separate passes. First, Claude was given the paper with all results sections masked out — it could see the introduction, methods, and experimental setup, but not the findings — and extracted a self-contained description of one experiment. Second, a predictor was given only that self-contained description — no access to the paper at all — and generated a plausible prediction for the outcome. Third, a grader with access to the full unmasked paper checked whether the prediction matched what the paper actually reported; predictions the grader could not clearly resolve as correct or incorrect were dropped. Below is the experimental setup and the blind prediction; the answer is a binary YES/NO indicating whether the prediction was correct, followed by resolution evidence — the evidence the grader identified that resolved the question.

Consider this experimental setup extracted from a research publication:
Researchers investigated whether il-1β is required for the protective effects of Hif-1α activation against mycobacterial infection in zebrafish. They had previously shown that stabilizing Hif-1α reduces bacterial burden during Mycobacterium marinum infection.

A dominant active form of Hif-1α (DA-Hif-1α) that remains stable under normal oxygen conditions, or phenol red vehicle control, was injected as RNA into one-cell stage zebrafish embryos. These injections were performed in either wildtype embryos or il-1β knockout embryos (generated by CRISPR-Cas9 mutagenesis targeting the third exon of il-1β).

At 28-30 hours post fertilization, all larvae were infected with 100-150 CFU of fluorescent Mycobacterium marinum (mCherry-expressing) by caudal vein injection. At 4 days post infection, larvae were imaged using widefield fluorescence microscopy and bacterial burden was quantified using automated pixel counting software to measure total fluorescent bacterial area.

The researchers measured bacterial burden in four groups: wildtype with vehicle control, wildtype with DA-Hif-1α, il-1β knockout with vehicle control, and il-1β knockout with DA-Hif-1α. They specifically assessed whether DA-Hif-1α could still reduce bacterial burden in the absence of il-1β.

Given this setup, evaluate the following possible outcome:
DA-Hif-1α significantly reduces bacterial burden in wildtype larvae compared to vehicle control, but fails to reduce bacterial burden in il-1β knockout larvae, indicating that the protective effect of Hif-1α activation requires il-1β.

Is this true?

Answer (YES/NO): YES